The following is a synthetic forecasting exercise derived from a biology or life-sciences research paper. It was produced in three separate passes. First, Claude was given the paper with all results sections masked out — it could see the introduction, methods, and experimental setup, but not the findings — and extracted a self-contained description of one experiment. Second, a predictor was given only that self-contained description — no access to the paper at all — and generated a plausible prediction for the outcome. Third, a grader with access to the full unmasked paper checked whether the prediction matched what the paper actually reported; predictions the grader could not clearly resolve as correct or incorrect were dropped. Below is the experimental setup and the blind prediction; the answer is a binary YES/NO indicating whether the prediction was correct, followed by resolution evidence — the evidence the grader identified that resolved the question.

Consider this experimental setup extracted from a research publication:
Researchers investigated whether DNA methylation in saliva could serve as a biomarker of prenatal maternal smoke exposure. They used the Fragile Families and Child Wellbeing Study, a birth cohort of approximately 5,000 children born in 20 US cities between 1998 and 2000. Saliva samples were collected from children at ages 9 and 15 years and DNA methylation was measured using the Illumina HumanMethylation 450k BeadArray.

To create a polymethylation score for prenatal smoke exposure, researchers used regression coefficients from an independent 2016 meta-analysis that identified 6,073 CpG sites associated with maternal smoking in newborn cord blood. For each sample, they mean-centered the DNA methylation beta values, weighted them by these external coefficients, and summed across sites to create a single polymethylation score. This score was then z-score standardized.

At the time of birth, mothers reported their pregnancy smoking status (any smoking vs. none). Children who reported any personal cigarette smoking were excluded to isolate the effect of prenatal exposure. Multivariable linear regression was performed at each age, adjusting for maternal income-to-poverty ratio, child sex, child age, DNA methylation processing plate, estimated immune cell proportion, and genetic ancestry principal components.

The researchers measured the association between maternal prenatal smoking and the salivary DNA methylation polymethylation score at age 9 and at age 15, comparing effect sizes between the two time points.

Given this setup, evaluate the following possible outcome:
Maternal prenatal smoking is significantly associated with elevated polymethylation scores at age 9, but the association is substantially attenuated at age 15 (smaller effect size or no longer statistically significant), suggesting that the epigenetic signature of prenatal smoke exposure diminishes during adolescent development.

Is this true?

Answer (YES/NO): NO